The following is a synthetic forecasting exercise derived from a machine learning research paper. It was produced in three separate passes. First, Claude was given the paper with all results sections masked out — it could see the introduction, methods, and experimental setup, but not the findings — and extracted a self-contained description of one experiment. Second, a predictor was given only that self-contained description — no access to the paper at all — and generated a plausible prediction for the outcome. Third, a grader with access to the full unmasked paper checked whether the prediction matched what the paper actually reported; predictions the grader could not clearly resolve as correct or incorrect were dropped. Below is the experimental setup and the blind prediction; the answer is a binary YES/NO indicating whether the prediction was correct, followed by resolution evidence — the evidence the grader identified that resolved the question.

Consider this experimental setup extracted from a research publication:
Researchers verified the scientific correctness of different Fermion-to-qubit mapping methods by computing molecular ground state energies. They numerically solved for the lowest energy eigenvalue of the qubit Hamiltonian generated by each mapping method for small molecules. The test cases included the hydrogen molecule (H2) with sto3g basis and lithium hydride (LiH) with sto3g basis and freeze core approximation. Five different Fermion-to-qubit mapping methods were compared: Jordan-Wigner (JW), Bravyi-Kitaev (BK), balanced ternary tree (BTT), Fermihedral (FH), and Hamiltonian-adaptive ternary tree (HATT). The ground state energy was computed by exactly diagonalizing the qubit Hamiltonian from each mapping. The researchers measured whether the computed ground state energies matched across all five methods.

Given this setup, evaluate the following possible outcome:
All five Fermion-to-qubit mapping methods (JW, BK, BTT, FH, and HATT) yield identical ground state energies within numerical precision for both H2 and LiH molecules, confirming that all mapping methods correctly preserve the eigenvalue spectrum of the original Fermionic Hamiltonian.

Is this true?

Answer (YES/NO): YES